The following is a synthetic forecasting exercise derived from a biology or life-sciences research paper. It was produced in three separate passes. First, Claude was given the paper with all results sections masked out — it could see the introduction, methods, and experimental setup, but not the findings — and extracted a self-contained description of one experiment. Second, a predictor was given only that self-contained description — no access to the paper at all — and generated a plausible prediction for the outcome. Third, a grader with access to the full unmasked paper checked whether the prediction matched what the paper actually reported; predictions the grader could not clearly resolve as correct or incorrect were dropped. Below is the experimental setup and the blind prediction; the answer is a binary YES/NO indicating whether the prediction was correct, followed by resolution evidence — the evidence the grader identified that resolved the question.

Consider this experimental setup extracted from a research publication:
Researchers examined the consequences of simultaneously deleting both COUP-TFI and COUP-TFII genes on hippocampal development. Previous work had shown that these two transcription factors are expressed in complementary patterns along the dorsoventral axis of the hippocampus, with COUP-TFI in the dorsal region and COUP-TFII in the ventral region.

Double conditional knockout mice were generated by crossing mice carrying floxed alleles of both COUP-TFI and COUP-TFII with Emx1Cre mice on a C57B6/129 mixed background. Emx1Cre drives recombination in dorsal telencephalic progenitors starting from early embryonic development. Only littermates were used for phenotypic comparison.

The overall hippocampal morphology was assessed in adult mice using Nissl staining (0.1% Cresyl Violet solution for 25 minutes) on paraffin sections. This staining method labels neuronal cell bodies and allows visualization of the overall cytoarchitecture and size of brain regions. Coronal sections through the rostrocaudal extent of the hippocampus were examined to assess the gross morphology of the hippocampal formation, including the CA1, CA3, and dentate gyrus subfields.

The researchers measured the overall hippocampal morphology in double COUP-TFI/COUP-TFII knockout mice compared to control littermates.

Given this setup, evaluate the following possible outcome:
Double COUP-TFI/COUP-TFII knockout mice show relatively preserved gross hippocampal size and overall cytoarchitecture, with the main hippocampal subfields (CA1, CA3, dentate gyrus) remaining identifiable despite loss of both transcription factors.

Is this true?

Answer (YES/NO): NO